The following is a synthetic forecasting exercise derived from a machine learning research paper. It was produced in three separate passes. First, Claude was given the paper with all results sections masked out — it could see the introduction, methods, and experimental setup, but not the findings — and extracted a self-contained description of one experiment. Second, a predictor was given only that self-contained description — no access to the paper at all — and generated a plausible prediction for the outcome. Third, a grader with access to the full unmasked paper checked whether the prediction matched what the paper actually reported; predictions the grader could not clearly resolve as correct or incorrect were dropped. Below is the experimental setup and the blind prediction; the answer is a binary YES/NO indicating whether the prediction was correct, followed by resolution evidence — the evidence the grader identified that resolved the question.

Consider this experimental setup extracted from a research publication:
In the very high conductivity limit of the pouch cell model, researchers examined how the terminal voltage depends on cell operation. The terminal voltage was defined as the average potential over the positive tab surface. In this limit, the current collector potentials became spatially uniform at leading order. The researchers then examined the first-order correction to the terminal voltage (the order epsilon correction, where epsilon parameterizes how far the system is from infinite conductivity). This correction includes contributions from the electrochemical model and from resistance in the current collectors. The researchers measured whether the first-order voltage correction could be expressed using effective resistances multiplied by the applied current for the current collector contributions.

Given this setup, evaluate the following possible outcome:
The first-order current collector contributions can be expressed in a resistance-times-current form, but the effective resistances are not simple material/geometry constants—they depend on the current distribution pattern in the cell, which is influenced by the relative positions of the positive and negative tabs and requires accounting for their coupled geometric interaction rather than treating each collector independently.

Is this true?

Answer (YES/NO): NO